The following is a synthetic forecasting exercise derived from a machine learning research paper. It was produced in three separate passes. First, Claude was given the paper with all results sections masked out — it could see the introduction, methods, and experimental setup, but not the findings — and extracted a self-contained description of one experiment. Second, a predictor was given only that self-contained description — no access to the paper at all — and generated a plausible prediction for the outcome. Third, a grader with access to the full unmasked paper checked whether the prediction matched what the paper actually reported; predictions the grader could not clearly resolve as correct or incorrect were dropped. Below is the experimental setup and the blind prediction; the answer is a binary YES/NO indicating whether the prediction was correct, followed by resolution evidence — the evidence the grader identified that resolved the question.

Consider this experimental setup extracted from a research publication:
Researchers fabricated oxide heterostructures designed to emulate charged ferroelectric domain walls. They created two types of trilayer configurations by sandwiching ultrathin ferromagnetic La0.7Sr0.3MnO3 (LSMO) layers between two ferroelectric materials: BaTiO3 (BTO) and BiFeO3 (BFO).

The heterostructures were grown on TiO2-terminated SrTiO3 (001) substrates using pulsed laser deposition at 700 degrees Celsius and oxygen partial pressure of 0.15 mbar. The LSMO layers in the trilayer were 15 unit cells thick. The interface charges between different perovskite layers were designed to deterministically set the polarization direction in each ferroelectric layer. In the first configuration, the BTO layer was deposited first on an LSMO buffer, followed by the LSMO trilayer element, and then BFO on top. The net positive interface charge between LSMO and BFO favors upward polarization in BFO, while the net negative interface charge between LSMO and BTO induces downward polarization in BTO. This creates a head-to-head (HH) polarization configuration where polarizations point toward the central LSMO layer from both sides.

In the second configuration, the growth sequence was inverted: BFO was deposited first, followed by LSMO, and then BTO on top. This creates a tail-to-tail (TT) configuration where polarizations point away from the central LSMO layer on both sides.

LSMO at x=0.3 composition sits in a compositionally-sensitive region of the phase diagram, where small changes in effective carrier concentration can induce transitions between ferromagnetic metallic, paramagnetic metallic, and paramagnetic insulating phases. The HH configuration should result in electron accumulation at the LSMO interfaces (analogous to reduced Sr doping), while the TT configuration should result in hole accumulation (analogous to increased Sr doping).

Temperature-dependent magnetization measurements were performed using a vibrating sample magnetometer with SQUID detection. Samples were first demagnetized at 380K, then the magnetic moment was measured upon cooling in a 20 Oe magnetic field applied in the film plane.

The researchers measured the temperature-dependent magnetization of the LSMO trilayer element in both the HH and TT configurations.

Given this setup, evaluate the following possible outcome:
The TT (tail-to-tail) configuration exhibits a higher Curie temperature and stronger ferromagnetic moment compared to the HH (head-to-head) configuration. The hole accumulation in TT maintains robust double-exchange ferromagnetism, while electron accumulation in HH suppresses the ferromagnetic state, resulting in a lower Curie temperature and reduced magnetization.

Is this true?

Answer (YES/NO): NO